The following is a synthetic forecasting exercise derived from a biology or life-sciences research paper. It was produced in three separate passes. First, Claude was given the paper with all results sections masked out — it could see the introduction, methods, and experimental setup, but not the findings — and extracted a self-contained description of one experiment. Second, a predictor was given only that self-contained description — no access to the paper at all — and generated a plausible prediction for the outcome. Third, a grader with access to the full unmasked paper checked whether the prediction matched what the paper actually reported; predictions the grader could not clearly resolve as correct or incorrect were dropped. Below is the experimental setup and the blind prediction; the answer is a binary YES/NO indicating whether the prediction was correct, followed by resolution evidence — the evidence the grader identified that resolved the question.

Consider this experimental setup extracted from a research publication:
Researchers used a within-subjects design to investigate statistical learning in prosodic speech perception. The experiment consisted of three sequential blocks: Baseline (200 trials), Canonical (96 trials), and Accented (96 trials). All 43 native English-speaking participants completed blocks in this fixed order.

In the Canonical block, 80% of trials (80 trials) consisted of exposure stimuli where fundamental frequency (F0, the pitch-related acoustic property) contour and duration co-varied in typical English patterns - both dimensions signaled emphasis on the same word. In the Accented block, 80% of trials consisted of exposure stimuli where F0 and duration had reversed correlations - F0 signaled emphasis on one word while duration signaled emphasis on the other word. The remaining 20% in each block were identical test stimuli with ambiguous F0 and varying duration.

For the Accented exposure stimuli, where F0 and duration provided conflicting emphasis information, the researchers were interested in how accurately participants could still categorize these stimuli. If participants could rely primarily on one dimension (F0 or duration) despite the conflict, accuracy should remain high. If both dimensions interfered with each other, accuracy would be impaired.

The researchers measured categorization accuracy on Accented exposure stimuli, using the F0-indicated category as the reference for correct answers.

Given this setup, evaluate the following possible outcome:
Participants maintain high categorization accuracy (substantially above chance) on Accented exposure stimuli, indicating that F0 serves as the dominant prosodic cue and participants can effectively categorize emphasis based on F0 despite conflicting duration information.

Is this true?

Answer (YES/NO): YES